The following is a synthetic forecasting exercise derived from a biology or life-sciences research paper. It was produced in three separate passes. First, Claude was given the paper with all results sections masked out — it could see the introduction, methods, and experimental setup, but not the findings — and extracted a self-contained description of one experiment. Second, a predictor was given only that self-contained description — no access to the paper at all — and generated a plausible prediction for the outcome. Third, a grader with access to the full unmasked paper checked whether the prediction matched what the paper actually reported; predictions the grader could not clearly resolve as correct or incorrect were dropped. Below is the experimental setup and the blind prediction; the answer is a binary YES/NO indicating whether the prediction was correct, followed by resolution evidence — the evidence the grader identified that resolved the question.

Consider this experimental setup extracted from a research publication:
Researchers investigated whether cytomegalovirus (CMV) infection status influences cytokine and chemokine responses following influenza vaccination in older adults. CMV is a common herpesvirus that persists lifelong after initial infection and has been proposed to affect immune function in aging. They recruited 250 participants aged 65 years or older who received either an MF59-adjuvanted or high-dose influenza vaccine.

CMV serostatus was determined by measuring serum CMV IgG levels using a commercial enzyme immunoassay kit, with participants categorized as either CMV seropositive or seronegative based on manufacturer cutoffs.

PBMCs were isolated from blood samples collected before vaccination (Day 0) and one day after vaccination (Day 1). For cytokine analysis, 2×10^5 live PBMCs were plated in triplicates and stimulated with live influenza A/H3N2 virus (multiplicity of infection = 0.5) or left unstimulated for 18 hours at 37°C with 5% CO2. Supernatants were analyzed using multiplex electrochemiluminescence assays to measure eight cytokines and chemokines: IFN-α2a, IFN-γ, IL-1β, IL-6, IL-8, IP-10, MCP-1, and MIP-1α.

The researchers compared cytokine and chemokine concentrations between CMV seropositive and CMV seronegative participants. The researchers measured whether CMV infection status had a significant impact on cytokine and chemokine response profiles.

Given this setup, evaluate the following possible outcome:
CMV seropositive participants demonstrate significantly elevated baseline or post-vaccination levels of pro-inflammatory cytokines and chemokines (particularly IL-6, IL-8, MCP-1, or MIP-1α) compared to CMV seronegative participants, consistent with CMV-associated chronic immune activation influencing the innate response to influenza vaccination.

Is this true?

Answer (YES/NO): NO